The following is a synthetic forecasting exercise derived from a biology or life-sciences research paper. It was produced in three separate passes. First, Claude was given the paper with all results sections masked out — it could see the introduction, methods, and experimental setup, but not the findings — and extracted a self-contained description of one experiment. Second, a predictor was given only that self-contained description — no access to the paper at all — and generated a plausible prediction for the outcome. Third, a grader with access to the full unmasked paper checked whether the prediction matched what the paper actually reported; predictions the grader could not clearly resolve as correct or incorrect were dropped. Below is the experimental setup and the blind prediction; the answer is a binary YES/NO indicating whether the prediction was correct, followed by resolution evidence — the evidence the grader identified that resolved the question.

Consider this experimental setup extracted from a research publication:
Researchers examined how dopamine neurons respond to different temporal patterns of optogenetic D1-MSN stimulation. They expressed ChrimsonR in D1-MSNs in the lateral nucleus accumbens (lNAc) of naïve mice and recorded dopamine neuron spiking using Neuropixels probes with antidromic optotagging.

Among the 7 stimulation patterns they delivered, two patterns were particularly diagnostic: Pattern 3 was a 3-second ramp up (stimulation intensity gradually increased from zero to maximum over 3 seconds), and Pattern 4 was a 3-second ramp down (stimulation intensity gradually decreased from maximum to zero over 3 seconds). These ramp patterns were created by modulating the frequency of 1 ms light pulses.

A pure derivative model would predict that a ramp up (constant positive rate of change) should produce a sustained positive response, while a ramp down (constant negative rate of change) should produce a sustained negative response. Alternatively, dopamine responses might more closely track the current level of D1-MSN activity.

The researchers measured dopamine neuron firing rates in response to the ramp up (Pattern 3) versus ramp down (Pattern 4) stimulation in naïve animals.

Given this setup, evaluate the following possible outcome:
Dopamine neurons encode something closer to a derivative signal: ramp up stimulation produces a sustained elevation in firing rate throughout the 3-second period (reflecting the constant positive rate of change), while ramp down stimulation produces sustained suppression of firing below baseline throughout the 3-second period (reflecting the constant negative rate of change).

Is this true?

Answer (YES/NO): NO